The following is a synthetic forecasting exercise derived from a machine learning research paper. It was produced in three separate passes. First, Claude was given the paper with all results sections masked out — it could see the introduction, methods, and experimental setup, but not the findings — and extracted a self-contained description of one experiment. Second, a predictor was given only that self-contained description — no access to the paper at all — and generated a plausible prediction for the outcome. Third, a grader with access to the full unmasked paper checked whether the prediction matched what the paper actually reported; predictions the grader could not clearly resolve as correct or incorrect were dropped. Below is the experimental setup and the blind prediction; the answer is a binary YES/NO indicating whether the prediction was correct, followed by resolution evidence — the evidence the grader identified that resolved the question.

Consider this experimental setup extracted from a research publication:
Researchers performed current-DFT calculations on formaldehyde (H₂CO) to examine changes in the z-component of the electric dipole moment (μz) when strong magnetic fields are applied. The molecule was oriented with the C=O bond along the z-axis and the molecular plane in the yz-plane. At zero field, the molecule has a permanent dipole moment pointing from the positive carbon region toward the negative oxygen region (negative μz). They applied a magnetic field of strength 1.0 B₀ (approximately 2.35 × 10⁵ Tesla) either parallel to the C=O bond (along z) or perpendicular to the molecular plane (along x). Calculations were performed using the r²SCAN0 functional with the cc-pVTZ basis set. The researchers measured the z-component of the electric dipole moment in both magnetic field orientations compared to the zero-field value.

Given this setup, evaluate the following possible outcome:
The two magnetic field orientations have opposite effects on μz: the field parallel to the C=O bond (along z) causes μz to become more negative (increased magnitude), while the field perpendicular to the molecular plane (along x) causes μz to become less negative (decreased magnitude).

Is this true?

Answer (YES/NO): NO